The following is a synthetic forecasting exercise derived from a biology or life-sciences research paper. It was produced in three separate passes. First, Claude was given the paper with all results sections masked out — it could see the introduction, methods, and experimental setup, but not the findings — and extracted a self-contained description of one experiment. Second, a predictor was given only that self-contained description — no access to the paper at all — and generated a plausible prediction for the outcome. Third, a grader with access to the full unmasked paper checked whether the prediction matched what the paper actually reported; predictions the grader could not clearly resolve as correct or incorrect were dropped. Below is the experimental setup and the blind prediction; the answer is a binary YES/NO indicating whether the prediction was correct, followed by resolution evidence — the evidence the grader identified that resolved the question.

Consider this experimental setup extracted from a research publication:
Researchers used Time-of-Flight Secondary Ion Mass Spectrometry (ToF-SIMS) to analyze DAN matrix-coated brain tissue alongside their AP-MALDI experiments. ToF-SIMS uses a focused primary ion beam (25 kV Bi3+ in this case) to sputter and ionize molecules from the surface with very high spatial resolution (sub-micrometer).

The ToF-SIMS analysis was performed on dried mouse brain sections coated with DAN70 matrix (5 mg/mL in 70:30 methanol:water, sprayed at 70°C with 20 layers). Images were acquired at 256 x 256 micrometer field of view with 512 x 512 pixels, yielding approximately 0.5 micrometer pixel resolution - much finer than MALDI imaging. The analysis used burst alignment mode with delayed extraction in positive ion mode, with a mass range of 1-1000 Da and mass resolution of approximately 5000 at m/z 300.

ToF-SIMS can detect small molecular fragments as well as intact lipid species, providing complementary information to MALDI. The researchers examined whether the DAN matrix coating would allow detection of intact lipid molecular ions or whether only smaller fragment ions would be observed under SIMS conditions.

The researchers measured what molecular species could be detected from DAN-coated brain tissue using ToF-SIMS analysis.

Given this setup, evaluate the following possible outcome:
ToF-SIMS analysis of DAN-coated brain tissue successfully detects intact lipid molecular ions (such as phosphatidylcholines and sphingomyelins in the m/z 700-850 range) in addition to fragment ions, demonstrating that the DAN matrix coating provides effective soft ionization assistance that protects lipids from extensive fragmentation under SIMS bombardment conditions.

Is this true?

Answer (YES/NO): NO